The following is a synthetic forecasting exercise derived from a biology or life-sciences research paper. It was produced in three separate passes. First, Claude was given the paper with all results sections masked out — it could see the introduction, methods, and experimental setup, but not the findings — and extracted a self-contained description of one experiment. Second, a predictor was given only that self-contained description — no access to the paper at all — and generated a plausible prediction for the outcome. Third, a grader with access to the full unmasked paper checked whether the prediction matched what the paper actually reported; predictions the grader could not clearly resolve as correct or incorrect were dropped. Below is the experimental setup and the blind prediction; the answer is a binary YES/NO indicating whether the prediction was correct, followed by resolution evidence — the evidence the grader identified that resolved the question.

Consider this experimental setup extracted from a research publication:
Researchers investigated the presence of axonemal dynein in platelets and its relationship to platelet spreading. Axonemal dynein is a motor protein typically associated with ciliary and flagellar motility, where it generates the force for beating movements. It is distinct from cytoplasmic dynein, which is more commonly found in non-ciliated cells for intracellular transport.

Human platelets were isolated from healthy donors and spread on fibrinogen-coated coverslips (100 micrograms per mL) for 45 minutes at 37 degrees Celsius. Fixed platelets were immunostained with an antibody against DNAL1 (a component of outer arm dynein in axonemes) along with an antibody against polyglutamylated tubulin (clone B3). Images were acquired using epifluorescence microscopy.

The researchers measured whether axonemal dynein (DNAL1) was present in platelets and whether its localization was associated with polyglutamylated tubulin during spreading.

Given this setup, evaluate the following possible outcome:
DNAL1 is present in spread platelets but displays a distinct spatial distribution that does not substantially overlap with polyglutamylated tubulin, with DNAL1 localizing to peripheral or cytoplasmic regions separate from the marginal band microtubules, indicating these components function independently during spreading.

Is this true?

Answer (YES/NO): NO